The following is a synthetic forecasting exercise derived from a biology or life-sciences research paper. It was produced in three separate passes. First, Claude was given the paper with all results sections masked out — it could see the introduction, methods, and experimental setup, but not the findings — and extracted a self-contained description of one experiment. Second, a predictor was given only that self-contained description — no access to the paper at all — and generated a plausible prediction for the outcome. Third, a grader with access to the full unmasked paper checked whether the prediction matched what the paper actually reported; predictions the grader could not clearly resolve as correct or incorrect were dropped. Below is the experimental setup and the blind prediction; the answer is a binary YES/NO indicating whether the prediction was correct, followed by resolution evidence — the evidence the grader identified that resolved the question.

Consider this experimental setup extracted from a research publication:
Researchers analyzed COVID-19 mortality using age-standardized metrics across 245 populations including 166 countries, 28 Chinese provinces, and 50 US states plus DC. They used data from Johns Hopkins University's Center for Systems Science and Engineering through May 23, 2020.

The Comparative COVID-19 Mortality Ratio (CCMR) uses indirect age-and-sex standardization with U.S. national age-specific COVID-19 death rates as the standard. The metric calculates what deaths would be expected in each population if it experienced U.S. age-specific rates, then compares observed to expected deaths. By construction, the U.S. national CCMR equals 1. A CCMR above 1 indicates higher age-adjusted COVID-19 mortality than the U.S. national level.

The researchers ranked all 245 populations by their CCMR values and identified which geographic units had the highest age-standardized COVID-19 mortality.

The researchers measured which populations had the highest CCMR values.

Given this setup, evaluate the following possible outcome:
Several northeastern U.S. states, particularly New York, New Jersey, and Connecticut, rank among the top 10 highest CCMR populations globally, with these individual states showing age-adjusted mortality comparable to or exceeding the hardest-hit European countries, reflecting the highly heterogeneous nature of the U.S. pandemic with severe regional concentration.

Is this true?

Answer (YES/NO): YES